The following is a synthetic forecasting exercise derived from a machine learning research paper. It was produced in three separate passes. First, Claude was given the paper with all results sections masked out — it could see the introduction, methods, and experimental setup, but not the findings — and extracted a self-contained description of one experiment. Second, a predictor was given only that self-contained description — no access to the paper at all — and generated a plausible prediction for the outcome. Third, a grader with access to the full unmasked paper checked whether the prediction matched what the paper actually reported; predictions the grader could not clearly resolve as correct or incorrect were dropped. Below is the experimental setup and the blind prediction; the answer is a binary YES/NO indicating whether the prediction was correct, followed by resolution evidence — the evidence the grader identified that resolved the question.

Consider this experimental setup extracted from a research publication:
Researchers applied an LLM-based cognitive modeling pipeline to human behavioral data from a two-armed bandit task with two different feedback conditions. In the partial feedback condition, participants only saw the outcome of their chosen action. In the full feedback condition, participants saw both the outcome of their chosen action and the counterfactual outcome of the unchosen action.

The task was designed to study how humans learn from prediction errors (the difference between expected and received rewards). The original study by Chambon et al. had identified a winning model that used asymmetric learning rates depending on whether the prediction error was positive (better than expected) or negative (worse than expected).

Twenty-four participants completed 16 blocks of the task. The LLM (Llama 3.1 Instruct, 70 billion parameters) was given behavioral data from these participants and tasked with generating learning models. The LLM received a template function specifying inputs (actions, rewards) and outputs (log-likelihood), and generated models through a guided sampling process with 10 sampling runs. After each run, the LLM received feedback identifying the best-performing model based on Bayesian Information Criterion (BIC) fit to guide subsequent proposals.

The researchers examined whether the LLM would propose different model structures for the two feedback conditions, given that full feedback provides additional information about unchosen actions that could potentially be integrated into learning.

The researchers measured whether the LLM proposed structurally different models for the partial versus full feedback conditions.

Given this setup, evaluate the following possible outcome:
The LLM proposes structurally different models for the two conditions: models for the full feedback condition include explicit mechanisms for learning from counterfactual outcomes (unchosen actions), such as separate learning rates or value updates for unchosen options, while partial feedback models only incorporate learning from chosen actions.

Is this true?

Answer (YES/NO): YES